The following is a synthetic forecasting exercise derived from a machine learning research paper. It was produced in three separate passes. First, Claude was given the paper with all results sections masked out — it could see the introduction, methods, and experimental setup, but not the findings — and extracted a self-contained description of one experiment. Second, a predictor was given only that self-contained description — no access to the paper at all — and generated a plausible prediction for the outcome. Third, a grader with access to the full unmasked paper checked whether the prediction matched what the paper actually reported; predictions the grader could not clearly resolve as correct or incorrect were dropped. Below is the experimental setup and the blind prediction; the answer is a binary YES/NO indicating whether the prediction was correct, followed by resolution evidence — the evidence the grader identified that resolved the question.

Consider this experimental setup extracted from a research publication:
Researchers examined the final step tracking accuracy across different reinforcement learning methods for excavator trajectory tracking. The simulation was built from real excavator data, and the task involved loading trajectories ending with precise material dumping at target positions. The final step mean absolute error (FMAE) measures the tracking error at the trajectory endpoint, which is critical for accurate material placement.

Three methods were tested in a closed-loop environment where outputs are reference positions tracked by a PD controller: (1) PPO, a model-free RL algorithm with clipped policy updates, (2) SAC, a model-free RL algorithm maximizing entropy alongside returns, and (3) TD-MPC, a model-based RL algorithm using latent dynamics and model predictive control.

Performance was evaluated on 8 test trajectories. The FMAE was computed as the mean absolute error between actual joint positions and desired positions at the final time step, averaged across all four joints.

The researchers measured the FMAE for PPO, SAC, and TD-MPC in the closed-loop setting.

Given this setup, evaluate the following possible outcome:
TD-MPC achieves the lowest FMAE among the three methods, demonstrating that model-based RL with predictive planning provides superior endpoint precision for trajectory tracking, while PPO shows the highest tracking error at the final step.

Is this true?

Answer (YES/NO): YES